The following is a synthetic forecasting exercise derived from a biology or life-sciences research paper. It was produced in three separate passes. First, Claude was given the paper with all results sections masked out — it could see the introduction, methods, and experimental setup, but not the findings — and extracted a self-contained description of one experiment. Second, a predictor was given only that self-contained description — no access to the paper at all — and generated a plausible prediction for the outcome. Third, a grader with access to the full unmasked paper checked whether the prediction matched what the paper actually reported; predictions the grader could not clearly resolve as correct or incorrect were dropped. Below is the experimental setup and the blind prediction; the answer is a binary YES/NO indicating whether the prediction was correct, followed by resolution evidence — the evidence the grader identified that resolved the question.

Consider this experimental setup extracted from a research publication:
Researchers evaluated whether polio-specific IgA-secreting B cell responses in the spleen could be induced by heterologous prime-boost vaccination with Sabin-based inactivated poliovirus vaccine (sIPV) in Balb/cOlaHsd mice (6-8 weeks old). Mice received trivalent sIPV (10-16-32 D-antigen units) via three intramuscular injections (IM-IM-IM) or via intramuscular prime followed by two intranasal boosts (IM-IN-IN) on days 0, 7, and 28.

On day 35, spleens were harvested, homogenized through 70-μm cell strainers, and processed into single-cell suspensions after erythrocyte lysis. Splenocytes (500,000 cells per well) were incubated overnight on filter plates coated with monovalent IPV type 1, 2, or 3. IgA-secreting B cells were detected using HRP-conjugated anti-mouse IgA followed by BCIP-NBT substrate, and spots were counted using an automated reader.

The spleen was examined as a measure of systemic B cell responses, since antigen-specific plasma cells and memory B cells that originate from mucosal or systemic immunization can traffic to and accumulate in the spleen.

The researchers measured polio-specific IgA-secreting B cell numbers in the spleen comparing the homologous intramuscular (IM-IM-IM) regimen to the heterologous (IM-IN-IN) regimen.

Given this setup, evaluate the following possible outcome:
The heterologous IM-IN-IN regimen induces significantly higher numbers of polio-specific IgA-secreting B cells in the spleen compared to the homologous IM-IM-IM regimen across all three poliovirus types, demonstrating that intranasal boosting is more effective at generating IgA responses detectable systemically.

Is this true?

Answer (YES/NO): YES